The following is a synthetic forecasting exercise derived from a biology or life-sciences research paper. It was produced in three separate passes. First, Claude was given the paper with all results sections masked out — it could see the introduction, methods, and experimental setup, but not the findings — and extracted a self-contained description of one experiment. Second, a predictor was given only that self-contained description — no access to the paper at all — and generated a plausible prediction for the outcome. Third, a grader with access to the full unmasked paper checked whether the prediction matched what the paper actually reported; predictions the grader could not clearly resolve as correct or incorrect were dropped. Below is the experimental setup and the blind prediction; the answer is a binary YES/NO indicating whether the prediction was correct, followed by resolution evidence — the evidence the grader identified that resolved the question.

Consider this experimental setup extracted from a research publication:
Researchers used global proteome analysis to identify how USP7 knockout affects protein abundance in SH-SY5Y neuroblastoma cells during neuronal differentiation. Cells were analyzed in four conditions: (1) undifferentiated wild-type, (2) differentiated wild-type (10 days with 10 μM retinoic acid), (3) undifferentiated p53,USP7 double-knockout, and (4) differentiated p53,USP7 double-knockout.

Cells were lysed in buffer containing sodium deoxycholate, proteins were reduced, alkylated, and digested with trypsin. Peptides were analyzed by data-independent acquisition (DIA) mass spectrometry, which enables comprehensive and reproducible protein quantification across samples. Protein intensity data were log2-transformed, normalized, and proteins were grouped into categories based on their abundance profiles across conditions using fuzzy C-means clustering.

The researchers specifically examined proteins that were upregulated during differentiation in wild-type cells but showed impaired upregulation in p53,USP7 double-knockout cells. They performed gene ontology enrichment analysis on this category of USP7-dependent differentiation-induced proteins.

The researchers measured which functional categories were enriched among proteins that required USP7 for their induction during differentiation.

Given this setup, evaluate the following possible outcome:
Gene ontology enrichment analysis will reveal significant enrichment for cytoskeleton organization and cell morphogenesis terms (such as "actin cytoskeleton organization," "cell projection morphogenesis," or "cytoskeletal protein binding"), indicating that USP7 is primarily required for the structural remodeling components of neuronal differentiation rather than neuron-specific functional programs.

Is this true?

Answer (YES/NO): NO